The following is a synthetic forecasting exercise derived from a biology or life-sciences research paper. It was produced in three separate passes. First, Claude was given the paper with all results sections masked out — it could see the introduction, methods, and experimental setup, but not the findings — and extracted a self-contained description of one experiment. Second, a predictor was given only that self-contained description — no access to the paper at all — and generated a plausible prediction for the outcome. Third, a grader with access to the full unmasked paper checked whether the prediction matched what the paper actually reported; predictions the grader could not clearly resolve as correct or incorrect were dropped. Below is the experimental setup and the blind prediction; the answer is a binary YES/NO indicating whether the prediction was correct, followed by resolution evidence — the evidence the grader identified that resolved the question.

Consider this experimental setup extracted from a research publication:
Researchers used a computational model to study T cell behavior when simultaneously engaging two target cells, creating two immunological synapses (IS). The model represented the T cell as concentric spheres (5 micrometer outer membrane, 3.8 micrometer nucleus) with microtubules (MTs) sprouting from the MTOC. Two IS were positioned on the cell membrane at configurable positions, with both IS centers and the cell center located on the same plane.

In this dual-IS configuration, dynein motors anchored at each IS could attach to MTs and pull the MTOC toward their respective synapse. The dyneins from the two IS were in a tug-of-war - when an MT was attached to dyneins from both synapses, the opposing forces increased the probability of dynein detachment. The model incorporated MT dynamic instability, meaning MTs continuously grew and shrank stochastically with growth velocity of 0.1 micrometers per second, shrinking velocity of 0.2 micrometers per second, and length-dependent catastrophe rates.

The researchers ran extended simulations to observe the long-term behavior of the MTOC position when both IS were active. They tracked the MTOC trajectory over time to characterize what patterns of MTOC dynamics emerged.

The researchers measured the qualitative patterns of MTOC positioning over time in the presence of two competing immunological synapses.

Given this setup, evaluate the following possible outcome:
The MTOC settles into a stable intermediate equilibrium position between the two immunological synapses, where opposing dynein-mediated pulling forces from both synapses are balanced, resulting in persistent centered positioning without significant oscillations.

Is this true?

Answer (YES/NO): NO